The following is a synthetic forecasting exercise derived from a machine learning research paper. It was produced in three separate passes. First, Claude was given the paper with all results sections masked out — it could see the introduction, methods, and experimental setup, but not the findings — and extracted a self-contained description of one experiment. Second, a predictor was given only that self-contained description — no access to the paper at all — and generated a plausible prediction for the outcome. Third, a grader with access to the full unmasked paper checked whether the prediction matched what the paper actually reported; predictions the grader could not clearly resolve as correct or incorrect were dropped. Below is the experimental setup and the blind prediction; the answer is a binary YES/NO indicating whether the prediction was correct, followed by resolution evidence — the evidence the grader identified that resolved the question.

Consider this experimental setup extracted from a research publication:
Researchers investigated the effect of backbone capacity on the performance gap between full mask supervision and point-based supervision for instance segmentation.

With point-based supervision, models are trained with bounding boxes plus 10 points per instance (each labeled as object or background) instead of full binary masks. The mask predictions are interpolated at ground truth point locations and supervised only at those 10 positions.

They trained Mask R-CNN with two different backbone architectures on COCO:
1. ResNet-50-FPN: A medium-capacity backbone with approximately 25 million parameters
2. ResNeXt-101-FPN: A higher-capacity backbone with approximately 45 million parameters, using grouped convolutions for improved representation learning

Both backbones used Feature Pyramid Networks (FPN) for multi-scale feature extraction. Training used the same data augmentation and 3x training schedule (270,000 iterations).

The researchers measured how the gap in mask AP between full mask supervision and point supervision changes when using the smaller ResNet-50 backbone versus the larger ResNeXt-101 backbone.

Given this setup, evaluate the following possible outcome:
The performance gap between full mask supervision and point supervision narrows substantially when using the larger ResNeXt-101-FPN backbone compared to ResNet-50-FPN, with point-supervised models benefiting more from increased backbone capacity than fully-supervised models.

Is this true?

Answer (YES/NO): NO